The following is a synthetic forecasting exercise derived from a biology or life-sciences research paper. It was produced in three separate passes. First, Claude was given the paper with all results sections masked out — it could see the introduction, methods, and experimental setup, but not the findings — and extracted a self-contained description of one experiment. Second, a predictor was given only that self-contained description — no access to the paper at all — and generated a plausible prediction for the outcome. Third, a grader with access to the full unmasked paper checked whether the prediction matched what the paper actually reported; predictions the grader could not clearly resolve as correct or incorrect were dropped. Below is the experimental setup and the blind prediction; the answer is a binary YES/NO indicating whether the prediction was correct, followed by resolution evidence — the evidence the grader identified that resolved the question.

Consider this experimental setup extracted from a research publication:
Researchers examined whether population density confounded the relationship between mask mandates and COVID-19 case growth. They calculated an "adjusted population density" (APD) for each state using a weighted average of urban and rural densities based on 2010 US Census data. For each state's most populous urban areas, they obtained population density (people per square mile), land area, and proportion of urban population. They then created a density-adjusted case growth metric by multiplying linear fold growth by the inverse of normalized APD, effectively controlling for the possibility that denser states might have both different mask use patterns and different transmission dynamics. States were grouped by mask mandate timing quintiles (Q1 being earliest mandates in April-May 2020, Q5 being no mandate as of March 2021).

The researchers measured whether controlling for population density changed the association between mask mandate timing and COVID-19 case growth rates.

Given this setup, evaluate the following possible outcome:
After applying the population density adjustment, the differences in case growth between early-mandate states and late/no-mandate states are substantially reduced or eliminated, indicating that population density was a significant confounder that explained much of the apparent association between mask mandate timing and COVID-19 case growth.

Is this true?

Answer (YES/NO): NO